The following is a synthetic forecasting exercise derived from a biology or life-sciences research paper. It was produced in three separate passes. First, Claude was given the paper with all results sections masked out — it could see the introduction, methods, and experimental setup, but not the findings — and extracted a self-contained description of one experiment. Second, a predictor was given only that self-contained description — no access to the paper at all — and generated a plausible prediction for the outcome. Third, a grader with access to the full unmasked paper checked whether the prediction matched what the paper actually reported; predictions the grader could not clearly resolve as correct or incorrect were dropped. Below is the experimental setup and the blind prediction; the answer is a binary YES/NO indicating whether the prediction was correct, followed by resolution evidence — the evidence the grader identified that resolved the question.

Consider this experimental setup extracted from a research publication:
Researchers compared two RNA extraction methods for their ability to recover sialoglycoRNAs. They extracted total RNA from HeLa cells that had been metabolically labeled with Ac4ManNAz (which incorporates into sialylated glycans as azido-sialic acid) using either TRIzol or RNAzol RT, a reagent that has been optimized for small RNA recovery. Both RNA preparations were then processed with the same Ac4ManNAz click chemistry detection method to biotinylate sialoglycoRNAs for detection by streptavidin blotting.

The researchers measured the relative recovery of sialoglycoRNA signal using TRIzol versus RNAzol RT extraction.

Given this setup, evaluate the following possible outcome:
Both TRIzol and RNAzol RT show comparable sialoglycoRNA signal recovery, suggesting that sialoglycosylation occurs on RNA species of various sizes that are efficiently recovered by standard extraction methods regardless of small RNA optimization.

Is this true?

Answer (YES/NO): NO